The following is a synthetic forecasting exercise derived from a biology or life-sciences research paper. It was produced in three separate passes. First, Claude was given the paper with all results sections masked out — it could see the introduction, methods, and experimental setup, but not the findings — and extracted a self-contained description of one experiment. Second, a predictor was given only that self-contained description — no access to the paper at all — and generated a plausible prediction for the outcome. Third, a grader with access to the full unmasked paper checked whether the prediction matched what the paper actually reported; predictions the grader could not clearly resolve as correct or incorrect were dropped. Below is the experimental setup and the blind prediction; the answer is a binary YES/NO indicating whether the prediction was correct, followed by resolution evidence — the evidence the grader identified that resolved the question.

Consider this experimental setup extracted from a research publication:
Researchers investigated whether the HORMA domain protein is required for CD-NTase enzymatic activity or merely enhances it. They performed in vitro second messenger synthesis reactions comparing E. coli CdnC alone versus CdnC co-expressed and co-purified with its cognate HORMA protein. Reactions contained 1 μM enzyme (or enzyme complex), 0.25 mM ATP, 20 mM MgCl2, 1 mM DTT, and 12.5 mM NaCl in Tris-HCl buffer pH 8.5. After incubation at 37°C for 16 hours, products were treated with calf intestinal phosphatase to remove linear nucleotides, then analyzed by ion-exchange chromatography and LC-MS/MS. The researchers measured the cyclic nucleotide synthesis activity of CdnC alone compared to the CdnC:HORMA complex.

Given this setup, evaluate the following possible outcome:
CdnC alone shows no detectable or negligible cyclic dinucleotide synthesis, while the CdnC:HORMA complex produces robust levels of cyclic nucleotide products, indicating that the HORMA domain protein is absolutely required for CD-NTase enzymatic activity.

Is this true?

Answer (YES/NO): NO